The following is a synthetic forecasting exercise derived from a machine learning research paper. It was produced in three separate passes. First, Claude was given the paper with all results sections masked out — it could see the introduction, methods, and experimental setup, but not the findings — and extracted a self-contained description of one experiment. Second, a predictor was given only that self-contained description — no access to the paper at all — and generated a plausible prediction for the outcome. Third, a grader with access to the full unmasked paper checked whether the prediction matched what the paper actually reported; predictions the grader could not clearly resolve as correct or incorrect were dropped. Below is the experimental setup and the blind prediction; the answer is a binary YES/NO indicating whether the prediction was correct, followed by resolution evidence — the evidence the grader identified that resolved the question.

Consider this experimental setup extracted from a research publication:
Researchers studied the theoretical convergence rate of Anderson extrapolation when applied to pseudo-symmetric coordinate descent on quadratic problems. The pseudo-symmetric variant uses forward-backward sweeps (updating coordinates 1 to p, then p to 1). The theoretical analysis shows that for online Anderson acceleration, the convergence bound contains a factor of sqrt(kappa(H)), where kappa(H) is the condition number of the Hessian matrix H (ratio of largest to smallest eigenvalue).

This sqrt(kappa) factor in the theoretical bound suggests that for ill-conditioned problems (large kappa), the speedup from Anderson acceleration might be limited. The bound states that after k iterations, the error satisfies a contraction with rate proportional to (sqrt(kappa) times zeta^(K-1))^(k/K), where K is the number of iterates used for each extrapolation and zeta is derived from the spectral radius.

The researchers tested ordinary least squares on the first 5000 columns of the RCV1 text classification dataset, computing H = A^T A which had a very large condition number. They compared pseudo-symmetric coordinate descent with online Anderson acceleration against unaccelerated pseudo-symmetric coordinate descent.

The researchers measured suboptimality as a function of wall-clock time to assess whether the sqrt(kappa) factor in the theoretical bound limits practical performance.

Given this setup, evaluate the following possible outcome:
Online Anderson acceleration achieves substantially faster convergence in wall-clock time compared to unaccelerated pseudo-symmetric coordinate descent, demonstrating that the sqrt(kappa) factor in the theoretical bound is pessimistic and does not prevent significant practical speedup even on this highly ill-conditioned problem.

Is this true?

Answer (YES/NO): YES